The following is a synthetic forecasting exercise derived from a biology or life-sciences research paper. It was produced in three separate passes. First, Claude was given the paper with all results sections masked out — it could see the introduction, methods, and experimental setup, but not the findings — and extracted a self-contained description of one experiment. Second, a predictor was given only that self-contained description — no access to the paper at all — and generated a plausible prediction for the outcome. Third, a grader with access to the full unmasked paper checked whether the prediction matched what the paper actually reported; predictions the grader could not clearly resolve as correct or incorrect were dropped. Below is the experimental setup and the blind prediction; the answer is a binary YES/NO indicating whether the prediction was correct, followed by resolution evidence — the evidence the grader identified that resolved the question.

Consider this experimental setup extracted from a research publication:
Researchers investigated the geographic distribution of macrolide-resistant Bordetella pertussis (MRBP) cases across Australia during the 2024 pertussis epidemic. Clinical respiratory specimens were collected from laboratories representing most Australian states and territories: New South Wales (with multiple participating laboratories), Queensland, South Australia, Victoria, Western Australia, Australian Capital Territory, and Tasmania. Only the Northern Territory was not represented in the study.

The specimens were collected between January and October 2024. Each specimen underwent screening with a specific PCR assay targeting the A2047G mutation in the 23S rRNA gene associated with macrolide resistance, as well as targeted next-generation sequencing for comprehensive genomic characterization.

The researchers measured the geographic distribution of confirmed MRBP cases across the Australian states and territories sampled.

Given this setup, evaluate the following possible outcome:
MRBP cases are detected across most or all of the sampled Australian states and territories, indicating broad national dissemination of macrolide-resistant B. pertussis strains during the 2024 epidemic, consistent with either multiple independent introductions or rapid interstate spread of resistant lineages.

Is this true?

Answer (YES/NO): NO